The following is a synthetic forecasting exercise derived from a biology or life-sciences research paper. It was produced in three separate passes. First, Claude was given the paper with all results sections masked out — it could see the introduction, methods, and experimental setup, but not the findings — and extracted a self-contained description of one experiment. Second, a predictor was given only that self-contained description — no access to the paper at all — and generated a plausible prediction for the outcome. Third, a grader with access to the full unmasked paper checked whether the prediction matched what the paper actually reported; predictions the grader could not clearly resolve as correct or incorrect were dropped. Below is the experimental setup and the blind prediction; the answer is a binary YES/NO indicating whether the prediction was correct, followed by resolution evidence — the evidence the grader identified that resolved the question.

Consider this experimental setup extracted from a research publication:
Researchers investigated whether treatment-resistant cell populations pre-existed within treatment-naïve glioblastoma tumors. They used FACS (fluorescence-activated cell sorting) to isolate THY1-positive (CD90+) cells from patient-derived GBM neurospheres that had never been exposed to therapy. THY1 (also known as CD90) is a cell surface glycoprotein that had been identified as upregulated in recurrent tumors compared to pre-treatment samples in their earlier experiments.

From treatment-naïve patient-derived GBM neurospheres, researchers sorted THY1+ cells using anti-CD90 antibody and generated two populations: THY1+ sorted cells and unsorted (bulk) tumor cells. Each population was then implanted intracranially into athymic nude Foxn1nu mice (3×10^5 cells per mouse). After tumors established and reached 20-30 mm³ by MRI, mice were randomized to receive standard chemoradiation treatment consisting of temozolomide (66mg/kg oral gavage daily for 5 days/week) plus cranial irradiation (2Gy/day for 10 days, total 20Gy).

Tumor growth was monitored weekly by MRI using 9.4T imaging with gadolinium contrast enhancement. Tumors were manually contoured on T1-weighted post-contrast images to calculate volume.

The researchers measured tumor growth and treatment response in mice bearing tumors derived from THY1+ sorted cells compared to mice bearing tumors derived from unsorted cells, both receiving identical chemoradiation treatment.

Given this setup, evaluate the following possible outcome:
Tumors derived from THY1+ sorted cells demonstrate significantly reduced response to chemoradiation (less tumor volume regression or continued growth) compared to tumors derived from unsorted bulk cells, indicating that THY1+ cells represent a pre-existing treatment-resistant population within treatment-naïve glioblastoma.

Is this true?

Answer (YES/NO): YES